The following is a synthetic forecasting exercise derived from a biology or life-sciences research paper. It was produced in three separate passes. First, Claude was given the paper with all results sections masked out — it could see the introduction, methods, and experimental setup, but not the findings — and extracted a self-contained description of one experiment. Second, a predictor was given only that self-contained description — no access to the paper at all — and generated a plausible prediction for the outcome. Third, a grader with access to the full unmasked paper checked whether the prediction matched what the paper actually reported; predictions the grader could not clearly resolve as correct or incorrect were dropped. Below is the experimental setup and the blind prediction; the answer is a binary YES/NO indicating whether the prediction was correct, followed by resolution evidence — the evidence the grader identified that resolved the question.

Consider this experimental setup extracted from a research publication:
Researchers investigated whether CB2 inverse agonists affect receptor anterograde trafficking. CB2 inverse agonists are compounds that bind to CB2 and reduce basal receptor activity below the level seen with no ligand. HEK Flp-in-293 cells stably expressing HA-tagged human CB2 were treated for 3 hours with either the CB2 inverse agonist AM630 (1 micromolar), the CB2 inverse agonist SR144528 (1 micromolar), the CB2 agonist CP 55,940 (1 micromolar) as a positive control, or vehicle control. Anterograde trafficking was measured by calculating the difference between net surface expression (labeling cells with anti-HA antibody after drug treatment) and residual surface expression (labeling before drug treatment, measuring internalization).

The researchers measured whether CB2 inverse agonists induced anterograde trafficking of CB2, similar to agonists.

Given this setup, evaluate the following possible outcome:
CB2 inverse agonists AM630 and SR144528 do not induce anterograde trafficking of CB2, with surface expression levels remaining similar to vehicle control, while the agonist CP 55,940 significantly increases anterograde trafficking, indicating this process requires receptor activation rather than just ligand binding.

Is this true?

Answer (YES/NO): NO